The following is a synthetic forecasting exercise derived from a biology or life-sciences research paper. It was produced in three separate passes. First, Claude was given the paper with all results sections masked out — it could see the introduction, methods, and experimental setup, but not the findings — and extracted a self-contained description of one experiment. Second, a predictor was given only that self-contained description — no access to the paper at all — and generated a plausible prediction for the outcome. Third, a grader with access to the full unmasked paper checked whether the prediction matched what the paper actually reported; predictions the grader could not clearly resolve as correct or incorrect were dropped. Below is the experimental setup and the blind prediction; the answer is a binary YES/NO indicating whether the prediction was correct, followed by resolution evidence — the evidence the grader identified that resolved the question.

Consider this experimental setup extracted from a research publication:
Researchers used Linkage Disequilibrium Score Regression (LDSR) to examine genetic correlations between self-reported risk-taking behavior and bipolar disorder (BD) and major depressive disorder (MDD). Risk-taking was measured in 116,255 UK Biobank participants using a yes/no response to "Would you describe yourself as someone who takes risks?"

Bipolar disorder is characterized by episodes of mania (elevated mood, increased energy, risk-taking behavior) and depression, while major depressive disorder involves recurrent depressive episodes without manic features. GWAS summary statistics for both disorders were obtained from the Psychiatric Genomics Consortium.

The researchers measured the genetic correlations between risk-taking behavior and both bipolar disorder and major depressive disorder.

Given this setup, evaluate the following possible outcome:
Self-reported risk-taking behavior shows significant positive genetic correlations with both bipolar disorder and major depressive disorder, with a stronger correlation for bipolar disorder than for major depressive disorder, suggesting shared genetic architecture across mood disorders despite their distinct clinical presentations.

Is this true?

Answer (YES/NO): NO